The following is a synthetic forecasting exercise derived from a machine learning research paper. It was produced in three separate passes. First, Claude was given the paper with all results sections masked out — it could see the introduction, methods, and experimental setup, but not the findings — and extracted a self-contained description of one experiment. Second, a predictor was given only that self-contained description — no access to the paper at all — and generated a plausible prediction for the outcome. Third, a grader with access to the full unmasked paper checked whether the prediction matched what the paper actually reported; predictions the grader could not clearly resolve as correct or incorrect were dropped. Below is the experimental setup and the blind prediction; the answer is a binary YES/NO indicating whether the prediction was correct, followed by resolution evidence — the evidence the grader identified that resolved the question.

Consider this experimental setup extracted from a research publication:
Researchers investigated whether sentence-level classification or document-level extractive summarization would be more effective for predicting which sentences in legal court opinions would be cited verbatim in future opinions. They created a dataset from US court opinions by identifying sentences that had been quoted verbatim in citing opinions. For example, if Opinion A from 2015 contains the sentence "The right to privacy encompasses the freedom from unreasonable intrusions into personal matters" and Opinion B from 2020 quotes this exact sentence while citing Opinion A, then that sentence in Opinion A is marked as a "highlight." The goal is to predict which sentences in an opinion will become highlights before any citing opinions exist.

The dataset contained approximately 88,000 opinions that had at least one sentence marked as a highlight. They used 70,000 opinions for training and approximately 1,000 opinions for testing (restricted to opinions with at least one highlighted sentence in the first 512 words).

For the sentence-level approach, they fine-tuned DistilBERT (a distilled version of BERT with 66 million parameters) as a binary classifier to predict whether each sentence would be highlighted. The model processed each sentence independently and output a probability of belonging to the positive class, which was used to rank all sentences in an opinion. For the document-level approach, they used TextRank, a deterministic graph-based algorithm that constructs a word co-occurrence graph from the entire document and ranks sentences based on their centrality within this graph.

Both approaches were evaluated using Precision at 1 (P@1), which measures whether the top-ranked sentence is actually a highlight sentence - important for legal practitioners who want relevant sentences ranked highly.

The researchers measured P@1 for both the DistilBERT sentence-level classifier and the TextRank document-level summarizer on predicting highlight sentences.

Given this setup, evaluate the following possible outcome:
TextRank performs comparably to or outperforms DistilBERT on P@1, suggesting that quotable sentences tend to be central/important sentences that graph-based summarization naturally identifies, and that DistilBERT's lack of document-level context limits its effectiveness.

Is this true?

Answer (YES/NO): YES